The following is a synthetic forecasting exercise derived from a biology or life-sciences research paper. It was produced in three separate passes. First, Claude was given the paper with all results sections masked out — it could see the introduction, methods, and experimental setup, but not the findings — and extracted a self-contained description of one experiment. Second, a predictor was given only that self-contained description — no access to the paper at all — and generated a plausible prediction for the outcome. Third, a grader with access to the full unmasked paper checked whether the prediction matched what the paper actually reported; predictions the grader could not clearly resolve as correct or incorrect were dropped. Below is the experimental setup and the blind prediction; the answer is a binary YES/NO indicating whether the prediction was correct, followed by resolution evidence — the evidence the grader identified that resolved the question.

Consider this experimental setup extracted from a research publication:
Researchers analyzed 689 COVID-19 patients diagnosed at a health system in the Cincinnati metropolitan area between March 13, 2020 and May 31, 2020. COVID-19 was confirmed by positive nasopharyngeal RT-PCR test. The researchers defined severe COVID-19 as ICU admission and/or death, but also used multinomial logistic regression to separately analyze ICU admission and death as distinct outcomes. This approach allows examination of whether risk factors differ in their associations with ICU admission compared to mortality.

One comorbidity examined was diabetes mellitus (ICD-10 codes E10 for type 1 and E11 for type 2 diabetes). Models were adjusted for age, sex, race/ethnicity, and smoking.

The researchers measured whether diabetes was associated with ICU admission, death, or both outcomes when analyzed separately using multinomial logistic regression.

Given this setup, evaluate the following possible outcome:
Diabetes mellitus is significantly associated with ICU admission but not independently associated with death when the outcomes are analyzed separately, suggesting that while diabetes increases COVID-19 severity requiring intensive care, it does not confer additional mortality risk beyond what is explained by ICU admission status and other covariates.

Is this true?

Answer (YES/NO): YES